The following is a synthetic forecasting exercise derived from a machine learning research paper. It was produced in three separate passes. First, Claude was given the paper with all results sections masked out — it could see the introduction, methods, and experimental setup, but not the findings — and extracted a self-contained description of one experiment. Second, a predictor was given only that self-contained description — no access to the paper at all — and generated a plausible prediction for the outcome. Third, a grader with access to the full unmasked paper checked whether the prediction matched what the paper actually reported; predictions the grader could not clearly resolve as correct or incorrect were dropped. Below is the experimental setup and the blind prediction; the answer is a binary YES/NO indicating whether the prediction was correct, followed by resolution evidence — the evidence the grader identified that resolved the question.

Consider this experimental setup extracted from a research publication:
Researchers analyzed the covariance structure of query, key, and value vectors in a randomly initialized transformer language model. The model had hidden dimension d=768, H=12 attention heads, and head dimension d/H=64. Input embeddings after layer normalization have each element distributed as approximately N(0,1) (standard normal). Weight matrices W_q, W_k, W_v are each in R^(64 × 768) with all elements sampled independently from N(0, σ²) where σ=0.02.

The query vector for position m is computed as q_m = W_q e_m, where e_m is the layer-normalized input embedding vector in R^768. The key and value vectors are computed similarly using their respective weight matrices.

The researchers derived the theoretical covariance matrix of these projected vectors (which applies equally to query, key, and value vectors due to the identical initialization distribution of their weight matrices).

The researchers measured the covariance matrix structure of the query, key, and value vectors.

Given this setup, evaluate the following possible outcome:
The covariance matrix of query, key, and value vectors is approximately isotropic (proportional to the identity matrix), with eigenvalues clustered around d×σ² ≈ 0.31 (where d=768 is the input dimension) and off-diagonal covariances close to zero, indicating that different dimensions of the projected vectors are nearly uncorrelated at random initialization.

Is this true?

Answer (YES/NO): YES